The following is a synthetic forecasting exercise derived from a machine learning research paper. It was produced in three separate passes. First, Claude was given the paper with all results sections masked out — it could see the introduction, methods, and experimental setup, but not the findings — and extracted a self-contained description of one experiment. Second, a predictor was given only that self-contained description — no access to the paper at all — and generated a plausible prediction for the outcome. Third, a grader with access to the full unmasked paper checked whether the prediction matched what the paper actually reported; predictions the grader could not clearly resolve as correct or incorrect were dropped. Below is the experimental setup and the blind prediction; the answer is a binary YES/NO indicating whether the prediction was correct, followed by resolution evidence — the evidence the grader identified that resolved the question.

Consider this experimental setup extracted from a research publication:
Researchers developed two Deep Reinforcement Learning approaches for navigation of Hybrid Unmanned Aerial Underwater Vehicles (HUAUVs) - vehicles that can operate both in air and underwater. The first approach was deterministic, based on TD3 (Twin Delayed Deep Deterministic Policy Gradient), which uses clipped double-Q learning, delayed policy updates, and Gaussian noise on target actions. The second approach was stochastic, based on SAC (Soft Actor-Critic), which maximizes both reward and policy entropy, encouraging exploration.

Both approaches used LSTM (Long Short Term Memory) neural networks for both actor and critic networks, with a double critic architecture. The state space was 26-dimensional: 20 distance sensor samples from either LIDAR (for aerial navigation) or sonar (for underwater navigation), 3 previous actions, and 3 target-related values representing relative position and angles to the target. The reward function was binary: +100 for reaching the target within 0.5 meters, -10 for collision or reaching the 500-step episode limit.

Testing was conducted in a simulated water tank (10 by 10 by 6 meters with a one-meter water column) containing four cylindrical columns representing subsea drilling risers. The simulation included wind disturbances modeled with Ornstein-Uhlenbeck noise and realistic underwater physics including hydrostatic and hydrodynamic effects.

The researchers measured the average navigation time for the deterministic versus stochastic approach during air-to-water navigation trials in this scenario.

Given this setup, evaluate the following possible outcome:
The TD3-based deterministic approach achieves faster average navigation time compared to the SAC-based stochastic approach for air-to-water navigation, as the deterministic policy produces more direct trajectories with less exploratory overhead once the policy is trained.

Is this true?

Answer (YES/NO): NO